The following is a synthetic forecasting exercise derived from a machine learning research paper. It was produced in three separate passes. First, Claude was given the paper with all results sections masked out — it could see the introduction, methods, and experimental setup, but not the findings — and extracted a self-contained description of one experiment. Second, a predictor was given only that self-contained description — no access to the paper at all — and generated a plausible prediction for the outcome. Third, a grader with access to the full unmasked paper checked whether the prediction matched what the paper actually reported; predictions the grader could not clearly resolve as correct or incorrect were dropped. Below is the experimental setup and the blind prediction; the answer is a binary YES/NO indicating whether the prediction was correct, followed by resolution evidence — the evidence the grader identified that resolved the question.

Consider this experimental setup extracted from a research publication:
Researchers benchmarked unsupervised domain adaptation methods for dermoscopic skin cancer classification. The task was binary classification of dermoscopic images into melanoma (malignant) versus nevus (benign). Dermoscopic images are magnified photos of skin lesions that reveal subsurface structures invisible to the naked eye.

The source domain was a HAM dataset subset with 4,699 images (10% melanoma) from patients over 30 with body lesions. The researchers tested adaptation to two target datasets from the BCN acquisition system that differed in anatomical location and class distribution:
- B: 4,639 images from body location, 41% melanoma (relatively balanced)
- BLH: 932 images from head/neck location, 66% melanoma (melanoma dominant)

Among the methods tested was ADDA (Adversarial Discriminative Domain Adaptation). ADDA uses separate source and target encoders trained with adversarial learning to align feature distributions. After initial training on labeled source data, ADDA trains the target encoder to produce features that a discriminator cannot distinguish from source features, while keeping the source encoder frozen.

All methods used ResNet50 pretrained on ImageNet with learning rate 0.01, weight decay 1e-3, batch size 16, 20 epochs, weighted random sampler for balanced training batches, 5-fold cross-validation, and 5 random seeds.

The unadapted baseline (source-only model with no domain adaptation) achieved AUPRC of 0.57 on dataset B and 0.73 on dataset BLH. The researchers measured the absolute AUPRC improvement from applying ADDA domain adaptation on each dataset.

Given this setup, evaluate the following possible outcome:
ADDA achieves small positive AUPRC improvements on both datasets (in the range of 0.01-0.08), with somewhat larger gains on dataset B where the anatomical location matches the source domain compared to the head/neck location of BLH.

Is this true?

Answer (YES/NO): NO